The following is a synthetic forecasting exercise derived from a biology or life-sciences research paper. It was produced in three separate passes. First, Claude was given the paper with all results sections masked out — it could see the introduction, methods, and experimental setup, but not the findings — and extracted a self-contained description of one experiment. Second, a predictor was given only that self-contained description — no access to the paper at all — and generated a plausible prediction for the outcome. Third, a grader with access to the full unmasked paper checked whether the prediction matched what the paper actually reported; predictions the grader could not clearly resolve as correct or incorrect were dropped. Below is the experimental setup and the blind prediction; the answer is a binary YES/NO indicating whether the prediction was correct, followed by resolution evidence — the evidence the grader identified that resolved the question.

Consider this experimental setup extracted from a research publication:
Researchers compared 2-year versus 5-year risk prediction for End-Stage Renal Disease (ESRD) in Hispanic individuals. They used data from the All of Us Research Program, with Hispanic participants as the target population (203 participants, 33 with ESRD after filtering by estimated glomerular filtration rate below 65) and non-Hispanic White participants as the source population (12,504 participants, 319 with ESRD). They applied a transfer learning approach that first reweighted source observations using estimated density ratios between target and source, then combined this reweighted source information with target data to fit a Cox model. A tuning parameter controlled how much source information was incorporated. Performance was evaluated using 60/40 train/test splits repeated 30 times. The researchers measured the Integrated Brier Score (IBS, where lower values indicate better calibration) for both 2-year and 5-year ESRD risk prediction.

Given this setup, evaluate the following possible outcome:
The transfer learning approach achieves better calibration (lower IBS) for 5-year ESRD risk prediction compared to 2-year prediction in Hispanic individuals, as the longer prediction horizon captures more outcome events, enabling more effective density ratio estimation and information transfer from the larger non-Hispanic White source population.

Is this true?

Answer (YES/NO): NO